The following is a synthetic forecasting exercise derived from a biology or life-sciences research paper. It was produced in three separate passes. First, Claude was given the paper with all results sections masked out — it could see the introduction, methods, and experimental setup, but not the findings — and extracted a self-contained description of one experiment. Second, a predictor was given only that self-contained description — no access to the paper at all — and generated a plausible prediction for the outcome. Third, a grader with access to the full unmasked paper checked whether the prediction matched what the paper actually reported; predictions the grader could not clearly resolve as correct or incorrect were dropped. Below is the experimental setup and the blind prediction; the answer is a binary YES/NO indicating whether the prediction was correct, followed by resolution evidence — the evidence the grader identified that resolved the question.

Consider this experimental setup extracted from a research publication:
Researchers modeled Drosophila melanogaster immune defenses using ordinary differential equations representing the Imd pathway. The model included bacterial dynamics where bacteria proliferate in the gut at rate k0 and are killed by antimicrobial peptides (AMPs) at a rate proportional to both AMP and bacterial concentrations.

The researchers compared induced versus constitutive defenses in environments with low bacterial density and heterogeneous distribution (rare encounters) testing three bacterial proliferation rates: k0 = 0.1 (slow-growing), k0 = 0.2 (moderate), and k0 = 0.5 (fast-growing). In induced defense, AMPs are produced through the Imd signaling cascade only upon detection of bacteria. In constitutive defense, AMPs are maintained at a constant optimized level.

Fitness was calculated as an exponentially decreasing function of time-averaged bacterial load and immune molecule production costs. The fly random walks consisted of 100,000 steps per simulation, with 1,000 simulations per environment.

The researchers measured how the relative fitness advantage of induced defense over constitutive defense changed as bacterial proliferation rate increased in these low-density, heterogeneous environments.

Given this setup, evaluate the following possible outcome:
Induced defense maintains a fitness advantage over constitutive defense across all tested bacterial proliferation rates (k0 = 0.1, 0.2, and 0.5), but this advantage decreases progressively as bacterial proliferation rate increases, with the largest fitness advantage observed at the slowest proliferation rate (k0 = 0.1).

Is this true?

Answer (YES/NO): NO